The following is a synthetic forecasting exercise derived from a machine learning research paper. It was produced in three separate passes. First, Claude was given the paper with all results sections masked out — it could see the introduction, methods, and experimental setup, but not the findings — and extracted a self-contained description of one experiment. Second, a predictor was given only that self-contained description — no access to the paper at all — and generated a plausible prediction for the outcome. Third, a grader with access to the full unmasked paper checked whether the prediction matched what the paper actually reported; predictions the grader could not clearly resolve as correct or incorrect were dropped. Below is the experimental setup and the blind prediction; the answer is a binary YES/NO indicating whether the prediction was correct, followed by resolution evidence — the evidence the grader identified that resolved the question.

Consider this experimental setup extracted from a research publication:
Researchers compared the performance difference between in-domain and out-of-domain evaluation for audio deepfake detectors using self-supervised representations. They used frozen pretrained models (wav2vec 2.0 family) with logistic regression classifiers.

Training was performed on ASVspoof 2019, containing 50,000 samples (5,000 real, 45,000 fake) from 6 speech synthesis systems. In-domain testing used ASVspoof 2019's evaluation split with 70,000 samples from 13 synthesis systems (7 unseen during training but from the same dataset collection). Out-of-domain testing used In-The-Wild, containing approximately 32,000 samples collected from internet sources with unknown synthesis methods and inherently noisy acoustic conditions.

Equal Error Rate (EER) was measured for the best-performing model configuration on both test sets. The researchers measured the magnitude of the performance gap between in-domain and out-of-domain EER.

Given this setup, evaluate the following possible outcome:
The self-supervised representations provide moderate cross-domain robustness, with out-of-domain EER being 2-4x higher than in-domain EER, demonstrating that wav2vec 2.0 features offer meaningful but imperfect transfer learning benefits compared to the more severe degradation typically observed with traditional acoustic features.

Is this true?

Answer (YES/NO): NO